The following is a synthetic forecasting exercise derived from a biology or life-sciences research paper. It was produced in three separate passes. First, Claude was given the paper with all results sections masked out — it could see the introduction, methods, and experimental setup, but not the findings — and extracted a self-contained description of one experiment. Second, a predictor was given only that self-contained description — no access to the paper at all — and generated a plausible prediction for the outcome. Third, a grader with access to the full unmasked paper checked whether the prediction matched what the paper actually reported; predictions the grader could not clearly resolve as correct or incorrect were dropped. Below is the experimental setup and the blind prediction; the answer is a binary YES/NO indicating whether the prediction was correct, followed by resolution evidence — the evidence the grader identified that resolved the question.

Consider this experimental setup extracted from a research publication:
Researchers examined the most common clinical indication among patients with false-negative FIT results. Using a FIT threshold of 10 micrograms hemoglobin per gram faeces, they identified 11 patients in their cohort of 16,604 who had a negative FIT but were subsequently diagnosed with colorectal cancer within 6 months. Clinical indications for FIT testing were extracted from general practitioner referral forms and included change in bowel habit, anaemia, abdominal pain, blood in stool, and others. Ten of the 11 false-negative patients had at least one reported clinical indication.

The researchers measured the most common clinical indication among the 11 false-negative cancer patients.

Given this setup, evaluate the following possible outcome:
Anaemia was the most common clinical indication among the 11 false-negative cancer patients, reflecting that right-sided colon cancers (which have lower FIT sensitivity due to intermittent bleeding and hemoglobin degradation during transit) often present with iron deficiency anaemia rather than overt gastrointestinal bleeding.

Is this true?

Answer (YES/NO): NO